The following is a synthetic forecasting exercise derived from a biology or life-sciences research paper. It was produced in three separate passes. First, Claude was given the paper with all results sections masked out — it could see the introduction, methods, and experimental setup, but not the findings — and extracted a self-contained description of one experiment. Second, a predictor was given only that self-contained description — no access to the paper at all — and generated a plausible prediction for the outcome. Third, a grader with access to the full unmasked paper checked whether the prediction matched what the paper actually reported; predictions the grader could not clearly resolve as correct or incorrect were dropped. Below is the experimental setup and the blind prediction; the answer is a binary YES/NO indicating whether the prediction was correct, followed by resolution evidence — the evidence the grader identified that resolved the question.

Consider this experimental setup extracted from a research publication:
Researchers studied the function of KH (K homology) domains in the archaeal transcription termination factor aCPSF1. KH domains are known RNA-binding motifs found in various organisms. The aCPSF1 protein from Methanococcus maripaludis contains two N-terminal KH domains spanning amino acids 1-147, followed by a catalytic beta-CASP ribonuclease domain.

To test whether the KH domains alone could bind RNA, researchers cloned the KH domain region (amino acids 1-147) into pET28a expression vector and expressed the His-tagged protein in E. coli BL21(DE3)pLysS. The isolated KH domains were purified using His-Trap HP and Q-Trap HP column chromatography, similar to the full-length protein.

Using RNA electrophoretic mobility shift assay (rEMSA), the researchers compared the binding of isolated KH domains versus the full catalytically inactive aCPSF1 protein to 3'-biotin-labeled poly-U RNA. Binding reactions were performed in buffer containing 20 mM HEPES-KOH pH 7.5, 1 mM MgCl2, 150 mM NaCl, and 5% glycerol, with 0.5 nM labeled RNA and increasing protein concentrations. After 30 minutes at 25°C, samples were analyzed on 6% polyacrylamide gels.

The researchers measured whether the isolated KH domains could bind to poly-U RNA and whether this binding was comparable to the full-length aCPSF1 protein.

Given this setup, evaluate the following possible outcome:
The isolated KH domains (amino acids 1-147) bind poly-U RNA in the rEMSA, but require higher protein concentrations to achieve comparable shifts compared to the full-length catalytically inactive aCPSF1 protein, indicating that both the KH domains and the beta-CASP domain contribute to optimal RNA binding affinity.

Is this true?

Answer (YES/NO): NO